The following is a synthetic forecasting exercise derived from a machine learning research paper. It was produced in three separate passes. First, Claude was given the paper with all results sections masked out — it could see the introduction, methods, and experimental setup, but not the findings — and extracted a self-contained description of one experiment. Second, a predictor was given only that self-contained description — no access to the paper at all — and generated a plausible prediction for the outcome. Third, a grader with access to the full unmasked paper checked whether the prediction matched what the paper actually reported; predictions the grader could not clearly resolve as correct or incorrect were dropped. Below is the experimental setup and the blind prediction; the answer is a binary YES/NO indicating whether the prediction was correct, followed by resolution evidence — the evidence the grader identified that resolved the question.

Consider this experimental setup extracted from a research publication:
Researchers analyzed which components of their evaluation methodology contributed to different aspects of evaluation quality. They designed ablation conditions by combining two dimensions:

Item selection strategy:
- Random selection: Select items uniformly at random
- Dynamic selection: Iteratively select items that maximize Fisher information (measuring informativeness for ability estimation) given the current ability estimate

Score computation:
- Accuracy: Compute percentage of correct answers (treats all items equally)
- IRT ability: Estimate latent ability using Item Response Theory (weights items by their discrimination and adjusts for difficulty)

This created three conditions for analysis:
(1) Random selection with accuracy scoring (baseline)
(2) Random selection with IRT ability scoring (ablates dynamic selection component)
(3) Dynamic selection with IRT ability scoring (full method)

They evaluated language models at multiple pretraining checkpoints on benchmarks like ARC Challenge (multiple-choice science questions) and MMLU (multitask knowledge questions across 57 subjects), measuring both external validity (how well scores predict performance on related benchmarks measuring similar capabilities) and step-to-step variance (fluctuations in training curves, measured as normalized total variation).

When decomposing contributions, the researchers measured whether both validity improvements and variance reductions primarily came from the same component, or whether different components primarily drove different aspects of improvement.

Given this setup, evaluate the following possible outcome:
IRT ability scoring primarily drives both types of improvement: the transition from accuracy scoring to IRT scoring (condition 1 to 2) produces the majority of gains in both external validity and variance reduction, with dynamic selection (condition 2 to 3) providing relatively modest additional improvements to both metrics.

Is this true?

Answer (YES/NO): NO